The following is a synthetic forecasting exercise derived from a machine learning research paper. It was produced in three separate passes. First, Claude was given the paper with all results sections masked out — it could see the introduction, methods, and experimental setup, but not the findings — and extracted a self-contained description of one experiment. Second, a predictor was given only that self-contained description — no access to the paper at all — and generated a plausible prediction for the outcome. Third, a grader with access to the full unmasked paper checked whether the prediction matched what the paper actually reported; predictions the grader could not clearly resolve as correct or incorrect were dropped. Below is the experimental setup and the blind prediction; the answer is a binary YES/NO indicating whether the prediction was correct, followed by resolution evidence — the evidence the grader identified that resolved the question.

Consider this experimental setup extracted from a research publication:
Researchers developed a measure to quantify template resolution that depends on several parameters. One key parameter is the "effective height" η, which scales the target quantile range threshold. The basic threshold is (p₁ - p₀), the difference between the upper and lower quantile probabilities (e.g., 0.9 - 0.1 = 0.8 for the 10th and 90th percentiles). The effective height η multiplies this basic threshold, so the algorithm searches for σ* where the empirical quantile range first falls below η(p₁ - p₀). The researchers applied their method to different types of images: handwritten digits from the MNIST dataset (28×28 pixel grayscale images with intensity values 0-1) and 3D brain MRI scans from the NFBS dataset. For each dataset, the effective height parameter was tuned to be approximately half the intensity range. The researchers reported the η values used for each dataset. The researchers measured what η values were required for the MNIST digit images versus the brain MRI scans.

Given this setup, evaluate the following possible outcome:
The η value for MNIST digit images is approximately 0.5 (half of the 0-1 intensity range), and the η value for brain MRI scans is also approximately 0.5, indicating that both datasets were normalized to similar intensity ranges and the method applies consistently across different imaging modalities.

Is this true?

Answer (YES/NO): NO